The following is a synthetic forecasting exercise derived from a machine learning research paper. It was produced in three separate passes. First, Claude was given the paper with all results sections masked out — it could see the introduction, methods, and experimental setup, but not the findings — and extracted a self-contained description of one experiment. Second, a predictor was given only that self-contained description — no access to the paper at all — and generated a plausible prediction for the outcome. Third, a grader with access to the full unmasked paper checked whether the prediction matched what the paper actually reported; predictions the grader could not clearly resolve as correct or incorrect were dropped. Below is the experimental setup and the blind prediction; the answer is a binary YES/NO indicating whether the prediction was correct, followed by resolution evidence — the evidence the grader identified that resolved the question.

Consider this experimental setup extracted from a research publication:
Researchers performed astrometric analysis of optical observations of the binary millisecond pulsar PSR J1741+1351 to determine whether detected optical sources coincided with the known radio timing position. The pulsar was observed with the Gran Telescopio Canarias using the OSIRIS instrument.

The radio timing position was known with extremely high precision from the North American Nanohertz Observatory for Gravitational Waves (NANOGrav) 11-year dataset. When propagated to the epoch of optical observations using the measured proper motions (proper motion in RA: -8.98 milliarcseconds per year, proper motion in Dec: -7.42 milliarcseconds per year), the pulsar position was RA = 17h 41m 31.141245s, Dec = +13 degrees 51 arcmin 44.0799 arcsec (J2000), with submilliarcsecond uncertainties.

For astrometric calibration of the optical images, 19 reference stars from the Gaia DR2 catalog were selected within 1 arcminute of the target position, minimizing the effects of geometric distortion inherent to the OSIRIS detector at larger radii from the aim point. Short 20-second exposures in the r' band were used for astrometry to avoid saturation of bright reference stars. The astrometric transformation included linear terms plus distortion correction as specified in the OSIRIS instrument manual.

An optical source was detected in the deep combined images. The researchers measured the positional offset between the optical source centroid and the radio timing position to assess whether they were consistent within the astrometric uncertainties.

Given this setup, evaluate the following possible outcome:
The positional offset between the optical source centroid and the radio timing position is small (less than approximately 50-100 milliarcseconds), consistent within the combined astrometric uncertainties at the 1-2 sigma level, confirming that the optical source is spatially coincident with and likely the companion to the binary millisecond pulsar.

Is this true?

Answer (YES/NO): NO